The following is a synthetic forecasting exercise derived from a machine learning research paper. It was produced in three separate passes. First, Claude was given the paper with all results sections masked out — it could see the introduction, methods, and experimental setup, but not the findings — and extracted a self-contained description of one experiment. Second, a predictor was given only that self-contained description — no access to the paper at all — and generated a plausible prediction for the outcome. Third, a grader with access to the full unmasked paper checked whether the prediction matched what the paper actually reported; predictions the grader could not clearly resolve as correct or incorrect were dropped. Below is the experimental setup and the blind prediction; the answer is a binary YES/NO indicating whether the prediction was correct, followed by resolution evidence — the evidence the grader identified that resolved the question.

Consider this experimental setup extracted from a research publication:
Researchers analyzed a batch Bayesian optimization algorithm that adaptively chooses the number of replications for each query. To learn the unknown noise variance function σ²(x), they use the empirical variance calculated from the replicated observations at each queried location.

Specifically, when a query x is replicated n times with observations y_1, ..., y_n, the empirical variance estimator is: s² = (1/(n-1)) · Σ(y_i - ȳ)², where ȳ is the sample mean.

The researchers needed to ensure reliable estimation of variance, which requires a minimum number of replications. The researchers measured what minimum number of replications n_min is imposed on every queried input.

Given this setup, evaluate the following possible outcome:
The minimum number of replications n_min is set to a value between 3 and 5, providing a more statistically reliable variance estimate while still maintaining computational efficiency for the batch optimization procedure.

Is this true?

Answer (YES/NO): NO